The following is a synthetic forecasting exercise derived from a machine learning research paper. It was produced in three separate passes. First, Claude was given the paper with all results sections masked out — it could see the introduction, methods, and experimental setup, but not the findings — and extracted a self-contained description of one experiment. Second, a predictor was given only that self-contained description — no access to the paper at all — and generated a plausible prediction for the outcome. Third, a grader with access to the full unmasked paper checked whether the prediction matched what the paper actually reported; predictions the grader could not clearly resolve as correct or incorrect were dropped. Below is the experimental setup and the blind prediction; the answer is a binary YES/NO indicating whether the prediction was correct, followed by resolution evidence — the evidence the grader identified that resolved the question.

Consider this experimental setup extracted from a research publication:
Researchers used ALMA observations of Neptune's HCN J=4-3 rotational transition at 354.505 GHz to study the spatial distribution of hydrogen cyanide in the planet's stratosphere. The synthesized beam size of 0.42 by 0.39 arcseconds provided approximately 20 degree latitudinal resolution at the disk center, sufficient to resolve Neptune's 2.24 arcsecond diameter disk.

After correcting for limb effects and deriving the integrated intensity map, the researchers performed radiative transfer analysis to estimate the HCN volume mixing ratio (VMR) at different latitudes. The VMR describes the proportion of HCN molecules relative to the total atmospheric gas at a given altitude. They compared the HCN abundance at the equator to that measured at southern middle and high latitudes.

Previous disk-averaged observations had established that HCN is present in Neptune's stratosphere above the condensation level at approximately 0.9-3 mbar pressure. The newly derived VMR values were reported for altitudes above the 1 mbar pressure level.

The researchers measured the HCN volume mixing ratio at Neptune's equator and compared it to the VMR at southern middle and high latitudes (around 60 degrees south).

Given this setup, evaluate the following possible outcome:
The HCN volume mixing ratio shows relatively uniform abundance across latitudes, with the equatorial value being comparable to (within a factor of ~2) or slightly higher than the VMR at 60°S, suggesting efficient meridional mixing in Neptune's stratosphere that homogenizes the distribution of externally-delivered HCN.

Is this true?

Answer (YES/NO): NO